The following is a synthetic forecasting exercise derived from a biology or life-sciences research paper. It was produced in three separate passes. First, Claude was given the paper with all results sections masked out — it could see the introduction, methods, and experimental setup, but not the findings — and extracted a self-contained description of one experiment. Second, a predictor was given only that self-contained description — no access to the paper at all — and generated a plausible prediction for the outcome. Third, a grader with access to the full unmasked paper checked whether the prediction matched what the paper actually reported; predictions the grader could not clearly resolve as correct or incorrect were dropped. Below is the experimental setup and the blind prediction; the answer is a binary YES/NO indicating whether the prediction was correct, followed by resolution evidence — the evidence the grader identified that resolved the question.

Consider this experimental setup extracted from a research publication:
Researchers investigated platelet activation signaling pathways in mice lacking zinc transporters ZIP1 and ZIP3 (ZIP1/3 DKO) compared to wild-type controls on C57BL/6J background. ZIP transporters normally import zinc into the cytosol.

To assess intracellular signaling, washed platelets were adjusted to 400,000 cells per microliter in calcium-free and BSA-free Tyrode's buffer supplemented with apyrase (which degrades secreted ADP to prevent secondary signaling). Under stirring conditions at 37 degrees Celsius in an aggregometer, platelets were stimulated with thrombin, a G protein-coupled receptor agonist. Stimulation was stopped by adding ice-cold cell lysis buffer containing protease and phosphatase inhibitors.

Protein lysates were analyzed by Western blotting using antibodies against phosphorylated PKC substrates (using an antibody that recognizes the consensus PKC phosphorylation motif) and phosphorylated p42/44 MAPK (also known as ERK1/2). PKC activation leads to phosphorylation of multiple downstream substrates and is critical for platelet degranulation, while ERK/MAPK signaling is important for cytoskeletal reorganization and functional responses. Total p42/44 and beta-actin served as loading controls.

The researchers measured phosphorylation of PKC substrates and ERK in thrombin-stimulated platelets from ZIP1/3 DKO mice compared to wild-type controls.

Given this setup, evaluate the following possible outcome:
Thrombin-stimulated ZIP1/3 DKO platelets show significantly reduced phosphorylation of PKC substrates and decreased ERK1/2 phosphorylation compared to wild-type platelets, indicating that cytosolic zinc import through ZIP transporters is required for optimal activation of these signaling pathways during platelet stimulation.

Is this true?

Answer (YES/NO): NO